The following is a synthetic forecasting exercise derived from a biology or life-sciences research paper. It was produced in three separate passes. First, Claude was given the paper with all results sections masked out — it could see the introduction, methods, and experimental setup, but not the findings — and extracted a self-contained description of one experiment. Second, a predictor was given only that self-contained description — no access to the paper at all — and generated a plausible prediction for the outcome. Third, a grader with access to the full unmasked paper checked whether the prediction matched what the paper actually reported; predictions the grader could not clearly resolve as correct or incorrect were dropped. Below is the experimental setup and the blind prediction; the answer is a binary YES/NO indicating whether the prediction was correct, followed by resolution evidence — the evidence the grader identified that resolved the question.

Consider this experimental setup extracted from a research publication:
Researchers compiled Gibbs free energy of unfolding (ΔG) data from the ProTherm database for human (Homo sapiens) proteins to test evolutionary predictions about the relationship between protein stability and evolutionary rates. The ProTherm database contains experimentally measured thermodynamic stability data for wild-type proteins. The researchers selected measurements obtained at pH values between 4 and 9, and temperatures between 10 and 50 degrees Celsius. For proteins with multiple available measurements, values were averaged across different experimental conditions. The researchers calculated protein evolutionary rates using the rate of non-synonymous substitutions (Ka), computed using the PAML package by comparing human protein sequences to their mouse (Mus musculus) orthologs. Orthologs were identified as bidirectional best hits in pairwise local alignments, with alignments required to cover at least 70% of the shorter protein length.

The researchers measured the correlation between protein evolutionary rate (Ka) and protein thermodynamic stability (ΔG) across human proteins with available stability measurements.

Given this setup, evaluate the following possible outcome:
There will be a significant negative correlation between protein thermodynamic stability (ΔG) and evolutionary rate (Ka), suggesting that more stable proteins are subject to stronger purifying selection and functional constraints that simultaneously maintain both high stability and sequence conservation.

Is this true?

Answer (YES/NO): NO